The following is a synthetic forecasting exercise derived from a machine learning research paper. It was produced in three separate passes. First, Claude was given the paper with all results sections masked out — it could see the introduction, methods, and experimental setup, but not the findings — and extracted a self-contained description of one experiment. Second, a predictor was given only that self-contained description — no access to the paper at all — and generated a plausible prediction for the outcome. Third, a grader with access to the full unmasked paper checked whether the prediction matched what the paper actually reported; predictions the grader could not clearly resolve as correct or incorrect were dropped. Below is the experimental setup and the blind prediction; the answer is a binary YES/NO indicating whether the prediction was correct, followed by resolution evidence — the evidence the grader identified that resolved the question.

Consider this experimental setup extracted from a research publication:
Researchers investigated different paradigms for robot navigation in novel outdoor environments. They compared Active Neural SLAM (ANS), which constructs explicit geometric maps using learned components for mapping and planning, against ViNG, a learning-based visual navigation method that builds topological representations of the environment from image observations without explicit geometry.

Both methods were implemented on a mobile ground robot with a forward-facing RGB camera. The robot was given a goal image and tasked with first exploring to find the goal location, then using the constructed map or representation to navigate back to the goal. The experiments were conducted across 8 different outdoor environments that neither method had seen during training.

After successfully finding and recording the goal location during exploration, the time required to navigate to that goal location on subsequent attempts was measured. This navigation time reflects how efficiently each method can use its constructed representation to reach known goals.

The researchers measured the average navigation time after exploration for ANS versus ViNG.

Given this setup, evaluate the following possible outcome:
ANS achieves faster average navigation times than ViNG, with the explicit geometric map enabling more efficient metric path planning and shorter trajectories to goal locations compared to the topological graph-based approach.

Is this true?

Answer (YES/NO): NO